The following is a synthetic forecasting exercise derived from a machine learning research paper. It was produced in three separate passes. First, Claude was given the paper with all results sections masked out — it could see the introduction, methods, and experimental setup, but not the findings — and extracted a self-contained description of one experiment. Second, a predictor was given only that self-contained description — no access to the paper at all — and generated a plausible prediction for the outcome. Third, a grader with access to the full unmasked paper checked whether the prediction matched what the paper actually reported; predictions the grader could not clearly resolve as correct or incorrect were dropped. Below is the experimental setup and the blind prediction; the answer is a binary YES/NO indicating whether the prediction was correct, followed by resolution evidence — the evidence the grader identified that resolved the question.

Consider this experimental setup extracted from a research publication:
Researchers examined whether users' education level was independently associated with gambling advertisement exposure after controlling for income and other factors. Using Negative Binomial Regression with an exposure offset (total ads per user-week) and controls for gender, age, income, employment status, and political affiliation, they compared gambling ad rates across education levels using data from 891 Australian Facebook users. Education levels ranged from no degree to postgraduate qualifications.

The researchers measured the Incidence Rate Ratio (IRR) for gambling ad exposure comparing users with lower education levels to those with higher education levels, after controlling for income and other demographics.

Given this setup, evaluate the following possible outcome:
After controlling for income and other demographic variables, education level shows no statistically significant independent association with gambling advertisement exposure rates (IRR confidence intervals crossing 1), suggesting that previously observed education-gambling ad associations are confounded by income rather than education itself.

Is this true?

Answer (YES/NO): NO